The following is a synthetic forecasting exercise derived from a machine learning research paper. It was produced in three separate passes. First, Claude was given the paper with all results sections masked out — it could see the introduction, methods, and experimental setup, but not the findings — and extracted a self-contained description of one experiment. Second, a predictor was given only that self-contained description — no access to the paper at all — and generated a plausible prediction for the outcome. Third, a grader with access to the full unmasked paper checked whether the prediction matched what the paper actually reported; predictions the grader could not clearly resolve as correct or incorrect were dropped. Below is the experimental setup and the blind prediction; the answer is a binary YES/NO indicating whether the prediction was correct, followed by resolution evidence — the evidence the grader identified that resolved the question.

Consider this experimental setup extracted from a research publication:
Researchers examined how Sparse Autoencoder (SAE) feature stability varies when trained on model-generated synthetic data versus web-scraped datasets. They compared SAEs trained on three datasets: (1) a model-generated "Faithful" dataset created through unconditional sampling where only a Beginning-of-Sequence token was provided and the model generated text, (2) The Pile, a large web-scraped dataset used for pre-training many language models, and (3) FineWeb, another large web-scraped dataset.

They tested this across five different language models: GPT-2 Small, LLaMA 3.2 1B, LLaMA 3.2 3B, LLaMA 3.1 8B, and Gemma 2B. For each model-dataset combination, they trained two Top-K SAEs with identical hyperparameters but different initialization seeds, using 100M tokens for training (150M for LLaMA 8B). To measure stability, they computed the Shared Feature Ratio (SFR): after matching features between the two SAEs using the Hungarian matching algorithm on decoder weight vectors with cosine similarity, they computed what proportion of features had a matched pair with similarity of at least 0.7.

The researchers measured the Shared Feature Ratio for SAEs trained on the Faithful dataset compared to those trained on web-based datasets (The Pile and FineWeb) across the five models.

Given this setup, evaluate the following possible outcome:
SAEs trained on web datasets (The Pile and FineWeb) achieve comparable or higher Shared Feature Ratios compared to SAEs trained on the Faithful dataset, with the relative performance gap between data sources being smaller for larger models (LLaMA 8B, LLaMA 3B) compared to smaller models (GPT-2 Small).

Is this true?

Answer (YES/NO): NO